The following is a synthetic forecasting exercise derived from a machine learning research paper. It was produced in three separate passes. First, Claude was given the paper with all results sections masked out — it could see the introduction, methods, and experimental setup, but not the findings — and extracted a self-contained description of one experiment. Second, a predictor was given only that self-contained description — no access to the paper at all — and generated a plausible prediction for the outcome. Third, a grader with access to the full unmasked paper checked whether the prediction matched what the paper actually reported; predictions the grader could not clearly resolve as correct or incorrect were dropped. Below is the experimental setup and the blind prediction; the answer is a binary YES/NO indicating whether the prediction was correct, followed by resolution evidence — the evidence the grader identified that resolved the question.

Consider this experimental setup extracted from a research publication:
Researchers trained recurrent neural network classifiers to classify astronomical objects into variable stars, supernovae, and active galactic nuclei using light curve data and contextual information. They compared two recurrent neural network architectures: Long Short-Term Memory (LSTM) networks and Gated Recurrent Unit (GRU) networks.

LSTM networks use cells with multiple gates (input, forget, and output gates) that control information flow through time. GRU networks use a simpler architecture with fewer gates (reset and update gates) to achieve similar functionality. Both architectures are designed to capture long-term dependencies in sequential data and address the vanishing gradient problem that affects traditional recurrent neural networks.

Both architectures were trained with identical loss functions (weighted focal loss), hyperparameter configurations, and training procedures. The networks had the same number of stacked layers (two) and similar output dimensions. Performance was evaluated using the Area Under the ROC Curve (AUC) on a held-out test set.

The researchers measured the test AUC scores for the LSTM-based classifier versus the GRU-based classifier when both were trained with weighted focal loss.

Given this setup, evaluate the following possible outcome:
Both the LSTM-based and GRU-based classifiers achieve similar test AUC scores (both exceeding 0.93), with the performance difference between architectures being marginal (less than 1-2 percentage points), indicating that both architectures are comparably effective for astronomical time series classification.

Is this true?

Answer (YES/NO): YES